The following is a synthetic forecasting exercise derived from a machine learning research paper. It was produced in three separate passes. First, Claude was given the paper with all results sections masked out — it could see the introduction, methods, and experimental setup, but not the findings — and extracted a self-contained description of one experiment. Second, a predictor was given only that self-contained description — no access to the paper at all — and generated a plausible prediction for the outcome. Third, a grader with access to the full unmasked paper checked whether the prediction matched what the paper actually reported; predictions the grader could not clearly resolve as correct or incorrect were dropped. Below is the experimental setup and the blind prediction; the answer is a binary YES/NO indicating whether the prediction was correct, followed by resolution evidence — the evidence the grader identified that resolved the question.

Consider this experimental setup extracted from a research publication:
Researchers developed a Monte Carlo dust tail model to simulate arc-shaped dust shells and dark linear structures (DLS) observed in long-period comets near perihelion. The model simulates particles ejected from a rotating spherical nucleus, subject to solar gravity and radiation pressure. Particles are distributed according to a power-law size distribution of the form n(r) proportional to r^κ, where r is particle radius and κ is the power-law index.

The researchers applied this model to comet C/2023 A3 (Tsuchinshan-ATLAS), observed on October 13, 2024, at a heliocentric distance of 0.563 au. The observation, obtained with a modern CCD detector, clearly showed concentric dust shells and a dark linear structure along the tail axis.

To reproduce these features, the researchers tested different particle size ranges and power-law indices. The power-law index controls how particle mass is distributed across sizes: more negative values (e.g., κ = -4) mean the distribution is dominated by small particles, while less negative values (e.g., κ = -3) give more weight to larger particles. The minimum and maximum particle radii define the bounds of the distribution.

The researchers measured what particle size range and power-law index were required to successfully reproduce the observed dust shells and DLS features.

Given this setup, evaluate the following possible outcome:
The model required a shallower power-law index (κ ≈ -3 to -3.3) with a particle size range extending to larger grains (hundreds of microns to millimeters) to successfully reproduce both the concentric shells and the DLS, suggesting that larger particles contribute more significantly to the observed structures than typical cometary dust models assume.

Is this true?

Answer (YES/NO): NO